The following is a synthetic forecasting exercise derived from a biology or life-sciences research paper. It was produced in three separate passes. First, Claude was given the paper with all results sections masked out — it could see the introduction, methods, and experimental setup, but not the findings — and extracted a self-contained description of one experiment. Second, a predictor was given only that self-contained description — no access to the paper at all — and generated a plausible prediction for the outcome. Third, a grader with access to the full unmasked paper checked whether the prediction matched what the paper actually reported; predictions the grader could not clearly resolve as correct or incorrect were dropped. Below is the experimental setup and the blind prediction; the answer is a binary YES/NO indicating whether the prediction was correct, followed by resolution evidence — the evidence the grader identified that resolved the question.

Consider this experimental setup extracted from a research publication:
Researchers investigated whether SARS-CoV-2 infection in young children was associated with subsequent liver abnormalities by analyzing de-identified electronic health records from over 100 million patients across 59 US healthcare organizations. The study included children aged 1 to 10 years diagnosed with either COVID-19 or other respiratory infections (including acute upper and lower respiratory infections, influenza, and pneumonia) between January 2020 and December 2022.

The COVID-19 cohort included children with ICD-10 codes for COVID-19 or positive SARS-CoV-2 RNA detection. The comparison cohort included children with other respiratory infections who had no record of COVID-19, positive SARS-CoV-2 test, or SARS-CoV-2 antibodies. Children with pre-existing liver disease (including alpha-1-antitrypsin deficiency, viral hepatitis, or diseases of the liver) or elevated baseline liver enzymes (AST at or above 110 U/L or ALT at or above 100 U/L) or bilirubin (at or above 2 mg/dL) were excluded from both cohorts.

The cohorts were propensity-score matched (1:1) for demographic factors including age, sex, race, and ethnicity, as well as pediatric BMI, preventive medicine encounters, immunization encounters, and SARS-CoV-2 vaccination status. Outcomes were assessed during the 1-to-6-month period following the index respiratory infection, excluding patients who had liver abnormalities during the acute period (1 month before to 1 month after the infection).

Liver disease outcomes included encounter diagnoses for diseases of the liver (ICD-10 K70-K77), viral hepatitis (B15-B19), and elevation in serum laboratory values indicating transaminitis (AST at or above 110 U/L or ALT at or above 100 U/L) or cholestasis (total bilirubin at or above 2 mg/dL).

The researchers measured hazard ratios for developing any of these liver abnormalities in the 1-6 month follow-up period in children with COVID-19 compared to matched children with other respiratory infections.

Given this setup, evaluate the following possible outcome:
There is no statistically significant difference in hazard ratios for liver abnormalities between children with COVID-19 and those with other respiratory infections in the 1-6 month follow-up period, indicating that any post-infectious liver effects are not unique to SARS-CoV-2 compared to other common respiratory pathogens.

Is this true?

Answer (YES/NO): NO